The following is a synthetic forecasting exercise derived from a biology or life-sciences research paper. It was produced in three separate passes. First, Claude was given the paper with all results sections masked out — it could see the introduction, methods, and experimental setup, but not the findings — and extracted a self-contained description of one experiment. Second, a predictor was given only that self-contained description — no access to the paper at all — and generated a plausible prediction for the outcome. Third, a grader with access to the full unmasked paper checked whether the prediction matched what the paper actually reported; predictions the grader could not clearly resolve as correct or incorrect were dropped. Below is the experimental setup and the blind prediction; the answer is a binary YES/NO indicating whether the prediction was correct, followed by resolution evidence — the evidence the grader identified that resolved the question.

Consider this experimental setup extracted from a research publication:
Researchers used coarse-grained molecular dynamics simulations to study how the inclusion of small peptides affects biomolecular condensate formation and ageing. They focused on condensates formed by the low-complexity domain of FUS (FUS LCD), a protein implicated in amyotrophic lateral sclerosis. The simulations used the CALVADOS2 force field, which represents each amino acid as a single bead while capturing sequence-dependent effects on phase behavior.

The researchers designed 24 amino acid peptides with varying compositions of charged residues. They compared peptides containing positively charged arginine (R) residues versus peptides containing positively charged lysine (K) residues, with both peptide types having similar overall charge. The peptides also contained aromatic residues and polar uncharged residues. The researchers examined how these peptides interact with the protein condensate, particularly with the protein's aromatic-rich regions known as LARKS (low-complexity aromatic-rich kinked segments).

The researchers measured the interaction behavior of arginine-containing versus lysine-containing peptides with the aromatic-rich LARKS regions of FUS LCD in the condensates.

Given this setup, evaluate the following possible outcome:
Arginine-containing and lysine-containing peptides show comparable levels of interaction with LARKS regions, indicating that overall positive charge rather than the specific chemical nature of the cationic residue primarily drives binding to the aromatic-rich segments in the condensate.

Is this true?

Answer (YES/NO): NO